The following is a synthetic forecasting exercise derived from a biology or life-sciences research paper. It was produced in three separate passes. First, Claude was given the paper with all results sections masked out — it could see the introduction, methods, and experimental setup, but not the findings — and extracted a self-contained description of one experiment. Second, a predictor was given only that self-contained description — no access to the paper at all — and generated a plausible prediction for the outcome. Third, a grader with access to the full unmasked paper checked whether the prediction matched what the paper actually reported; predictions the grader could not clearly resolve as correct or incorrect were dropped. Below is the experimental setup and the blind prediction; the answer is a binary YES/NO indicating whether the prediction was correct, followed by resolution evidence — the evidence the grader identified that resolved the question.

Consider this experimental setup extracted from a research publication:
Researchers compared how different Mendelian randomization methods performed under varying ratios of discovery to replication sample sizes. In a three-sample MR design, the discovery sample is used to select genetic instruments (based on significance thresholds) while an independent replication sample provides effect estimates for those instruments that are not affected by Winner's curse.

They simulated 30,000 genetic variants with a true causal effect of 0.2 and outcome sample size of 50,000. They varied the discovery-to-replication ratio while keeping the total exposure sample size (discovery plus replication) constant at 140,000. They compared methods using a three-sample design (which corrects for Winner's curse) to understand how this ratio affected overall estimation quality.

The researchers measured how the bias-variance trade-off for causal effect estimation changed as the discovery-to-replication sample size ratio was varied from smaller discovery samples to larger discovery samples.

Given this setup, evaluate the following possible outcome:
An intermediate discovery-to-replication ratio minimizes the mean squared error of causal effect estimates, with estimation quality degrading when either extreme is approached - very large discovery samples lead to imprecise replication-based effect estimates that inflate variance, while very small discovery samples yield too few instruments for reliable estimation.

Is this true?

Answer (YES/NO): NO